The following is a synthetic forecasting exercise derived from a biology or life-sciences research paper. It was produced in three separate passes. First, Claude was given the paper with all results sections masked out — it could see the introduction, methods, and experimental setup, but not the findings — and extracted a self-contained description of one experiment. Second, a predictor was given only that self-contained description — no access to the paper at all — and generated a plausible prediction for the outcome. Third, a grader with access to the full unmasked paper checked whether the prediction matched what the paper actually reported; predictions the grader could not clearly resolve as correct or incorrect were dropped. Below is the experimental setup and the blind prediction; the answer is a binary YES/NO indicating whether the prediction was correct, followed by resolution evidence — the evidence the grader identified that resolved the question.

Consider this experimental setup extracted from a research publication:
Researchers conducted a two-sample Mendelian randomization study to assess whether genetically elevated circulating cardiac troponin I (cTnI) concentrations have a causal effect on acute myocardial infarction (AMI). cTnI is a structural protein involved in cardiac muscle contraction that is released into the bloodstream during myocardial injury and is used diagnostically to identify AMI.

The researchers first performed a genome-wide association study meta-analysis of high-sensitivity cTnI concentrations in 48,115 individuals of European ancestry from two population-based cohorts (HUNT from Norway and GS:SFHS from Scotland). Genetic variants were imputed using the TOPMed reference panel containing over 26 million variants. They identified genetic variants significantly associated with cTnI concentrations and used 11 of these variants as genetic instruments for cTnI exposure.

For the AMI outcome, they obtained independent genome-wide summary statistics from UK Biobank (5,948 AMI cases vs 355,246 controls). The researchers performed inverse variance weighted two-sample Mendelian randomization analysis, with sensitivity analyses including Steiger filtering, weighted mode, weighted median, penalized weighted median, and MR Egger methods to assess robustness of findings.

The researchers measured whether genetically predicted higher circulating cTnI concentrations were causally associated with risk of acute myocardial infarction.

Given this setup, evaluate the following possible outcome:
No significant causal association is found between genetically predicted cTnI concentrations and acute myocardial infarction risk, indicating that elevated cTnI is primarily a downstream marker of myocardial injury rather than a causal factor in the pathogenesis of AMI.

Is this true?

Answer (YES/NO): YES